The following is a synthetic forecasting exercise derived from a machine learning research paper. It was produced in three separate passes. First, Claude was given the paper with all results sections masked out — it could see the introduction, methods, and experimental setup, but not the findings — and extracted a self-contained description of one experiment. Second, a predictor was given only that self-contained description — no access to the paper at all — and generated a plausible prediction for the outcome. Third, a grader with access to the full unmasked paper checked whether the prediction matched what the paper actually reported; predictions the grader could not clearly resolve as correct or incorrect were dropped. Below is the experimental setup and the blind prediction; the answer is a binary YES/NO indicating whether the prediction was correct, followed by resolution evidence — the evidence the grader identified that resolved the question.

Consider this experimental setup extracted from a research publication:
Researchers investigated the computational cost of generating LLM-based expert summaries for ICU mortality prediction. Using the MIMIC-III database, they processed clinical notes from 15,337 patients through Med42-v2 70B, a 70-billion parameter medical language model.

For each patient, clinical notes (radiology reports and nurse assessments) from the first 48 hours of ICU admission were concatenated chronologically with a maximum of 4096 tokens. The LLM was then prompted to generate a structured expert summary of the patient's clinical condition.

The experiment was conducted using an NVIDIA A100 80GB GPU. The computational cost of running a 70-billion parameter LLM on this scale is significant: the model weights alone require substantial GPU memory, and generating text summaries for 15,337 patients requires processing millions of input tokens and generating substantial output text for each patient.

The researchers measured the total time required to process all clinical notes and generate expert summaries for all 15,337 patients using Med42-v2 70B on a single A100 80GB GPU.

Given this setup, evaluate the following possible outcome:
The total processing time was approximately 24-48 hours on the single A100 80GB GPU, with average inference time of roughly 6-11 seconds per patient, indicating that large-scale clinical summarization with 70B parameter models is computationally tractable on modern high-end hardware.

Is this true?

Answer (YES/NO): NO